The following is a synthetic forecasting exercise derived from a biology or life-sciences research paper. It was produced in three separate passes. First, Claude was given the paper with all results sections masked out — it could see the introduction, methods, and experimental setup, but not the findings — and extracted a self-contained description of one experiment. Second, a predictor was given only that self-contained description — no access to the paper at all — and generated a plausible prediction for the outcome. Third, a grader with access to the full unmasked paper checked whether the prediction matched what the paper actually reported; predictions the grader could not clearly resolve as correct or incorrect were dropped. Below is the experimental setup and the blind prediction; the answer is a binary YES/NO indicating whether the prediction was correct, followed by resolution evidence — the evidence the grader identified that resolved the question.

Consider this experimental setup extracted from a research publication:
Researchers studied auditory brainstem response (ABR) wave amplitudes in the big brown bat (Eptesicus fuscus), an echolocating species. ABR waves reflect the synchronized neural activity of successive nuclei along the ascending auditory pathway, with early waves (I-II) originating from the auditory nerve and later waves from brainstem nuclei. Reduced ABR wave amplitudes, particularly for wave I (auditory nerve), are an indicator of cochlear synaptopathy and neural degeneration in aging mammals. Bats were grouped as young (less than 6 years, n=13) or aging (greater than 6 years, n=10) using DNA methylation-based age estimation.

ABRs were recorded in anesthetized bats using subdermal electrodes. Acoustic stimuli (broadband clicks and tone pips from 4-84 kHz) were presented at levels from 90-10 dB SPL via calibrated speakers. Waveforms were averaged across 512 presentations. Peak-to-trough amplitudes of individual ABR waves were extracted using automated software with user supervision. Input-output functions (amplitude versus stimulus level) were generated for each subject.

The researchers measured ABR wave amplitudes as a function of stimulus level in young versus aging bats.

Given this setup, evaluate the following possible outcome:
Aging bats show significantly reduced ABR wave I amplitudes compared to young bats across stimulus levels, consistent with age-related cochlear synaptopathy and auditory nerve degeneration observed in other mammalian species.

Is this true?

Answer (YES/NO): NO